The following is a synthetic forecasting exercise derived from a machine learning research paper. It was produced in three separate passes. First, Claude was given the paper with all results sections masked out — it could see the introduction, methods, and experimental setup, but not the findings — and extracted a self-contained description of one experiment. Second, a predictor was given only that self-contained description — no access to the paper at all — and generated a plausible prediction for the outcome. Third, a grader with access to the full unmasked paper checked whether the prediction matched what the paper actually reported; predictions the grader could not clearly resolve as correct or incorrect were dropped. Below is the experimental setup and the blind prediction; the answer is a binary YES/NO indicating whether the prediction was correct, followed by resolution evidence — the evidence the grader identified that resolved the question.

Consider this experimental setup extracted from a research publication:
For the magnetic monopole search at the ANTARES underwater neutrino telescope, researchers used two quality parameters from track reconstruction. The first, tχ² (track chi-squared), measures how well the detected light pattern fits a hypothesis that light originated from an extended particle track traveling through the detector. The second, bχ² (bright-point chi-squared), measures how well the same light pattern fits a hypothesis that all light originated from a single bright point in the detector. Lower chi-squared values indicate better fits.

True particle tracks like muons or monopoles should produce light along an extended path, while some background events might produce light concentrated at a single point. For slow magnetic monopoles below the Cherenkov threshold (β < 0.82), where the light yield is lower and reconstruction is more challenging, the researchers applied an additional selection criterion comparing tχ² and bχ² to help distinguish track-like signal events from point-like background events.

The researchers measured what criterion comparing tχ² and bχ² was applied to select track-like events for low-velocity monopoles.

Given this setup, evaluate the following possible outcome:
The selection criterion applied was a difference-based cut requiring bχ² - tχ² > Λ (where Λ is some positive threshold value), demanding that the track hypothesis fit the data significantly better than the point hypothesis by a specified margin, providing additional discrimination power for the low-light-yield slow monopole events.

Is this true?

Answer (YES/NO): NO